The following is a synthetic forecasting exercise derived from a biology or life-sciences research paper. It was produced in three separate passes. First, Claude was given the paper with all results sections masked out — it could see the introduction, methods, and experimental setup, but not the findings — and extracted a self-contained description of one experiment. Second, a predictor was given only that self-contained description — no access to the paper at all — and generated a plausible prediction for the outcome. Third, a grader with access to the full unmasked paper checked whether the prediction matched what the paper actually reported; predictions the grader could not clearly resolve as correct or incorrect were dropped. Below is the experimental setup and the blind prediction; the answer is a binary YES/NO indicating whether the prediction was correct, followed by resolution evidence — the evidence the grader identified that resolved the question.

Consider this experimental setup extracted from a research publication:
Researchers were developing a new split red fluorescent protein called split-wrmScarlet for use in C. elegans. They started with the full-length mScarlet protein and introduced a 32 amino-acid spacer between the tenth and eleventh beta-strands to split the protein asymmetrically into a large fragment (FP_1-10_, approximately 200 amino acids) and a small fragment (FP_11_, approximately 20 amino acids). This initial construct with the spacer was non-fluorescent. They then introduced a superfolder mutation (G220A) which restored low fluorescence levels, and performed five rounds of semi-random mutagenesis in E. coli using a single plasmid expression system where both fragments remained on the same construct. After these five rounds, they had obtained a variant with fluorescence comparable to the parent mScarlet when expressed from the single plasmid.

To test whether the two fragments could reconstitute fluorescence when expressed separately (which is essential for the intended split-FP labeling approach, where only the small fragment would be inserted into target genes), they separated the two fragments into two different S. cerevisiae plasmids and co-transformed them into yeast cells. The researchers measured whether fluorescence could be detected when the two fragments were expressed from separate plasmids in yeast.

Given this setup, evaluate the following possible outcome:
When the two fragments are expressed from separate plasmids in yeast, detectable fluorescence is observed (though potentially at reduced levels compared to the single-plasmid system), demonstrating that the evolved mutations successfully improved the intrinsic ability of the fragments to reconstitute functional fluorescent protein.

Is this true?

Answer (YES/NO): NO